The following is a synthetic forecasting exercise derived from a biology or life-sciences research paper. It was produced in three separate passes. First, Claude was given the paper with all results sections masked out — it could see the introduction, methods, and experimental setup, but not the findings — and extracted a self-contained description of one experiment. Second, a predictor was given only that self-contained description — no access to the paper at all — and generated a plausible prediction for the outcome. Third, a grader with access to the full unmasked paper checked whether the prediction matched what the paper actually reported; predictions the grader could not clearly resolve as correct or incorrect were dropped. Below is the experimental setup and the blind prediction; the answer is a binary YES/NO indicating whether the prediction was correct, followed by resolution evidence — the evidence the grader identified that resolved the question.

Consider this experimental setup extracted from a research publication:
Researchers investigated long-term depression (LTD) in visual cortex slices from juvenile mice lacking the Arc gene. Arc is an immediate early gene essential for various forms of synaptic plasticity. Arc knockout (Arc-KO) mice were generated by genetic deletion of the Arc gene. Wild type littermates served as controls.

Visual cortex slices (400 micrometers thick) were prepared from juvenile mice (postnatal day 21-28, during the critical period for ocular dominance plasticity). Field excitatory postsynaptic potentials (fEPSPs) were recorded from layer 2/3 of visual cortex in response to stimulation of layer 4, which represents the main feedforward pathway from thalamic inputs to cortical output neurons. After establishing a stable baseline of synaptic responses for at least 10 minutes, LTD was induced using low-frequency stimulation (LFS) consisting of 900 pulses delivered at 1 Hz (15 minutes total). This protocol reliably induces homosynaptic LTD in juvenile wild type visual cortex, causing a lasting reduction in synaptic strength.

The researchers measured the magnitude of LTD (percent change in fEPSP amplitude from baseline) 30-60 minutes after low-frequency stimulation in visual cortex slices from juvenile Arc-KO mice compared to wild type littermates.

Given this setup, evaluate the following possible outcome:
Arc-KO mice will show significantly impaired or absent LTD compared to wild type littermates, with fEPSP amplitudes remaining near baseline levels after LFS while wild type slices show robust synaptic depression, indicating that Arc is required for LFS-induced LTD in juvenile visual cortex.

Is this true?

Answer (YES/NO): YES